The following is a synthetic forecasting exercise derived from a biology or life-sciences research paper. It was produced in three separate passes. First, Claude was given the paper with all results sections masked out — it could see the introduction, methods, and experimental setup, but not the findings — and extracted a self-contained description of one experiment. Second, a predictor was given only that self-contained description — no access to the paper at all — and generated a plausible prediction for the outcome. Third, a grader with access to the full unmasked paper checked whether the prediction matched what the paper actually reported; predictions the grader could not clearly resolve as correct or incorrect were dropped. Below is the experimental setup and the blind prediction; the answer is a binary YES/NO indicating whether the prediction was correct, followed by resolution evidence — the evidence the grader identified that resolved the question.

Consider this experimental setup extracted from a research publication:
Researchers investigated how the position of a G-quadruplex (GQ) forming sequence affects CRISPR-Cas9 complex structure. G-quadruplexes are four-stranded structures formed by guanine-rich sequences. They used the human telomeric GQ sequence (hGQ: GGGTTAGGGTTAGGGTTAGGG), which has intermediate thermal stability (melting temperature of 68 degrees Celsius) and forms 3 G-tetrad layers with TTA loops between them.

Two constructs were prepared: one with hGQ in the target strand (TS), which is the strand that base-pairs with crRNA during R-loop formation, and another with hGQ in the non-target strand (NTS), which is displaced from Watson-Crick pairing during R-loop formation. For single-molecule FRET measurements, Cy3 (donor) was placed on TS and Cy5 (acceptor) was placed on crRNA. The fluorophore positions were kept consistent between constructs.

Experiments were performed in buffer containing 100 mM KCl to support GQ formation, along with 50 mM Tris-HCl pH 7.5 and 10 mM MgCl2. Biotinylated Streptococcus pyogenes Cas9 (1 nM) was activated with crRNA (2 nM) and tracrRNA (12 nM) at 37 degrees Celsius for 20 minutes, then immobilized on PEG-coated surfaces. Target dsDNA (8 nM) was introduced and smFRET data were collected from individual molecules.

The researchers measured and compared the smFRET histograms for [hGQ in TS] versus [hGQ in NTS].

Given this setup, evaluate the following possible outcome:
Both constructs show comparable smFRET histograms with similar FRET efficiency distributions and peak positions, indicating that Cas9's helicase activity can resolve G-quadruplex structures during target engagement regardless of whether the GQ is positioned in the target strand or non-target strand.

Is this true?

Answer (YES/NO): NO